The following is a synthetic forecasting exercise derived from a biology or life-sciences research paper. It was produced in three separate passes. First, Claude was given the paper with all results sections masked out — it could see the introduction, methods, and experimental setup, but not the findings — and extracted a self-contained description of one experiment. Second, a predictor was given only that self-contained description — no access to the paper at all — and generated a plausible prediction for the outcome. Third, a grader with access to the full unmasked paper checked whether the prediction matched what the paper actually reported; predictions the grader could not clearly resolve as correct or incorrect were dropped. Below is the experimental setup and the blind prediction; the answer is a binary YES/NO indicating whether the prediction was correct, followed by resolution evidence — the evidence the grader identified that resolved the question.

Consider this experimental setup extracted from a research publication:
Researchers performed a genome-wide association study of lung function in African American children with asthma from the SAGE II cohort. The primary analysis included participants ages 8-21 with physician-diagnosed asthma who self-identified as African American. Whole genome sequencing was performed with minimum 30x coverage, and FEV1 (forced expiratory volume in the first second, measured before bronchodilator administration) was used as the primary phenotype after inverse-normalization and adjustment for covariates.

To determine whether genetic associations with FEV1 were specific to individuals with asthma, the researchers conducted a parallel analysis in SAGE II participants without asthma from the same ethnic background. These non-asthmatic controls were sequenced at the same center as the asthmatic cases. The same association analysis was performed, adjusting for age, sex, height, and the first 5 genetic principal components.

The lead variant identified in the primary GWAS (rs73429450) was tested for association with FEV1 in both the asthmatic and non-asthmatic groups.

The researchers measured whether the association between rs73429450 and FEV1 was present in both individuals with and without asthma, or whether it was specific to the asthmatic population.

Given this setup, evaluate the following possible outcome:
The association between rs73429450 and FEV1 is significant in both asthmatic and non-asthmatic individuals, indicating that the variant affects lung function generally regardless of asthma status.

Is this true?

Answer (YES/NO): NO